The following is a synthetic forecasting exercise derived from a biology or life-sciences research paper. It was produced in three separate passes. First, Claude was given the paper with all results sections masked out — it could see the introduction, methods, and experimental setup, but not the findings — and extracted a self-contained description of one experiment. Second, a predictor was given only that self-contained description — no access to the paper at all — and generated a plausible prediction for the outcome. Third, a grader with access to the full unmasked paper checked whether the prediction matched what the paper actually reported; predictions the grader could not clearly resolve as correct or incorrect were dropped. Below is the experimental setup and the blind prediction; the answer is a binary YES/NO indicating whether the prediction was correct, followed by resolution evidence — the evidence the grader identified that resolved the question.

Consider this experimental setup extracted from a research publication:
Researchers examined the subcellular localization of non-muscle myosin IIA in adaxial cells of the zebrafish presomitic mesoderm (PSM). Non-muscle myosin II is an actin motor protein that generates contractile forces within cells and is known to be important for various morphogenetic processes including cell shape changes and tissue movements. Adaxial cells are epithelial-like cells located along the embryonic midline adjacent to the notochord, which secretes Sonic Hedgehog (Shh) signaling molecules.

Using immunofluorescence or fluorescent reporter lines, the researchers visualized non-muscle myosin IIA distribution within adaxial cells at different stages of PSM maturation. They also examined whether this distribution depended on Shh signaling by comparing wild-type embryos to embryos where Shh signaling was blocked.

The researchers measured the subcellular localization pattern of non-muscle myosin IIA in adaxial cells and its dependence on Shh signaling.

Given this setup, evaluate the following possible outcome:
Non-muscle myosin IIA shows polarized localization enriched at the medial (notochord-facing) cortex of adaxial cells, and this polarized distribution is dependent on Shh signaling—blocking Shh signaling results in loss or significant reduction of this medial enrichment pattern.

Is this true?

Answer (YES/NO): NO